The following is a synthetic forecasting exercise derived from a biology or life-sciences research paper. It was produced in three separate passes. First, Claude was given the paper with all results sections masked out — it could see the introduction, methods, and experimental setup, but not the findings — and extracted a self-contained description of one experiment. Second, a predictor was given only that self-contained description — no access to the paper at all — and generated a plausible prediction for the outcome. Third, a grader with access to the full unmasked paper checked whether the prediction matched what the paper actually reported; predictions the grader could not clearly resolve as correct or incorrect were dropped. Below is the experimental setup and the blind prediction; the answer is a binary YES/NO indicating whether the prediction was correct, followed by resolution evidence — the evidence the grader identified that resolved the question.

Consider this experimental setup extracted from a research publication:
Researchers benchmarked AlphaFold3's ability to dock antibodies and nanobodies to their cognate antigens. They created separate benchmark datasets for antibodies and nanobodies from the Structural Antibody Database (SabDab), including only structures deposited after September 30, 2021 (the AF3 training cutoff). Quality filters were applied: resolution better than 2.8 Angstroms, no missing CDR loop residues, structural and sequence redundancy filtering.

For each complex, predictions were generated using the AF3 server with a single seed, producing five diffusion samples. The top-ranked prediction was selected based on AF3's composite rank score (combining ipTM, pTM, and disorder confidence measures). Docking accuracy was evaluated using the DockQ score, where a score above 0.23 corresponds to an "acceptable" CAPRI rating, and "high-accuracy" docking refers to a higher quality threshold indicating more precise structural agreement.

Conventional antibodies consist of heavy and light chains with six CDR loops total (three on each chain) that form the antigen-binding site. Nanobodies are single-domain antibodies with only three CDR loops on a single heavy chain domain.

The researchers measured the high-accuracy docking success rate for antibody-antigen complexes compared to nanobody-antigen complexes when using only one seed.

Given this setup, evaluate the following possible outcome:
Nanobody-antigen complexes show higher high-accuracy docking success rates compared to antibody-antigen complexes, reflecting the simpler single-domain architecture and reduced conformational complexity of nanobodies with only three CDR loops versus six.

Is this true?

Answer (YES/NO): YES